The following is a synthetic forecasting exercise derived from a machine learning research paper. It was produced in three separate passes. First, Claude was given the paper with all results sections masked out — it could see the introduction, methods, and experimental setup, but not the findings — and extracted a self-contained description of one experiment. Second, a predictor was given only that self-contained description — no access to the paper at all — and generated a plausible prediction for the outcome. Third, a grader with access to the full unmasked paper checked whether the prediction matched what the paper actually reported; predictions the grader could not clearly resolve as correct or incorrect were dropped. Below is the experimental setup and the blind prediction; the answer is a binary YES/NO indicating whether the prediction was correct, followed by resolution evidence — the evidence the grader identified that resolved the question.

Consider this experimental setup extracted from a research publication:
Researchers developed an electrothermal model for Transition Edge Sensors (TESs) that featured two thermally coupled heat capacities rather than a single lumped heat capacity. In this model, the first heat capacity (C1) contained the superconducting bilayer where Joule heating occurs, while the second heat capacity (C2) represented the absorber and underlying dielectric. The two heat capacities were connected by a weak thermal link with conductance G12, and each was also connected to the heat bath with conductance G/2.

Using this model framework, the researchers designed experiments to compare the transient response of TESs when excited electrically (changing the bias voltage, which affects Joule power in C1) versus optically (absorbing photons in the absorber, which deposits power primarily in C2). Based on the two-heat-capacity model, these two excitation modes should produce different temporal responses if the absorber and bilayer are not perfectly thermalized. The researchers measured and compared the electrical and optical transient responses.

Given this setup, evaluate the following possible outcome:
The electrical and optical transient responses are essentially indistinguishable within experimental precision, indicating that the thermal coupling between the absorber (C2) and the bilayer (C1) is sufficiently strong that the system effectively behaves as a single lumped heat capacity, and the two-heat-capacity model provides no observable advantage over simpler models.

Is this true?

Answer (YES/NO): NO